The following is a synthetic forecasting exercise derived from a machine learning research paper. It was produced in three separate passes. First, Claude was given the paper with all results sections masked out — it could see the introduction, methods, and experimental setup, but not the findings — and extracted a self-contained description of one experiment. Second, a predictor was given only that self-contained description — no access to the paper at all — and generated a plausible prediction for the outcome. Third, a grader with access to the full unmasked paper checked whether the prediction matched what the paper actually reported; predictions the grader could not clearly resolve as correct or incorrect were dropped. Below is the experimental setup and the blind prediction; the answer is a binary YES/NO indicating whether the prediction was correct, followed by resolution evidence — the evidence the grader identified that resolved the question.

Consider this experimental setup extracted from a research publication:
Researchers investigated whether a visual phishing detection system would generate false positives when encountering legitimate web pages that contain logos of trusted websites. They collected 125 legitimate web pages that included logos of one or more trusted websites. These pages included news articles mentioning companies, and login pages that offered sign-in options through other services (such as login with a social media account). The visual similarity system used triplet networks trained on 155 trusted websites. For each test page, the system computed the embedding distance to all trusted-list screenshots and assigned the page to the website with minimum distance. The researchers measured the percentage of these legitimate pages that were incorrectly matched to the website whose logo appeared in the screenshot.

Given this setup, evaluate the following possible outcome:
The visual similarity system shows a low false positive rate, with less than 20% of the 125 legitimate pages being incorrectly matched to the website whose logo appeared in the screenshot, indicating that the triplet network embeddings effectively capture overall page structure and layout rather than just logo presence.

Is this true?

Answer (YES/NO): YES